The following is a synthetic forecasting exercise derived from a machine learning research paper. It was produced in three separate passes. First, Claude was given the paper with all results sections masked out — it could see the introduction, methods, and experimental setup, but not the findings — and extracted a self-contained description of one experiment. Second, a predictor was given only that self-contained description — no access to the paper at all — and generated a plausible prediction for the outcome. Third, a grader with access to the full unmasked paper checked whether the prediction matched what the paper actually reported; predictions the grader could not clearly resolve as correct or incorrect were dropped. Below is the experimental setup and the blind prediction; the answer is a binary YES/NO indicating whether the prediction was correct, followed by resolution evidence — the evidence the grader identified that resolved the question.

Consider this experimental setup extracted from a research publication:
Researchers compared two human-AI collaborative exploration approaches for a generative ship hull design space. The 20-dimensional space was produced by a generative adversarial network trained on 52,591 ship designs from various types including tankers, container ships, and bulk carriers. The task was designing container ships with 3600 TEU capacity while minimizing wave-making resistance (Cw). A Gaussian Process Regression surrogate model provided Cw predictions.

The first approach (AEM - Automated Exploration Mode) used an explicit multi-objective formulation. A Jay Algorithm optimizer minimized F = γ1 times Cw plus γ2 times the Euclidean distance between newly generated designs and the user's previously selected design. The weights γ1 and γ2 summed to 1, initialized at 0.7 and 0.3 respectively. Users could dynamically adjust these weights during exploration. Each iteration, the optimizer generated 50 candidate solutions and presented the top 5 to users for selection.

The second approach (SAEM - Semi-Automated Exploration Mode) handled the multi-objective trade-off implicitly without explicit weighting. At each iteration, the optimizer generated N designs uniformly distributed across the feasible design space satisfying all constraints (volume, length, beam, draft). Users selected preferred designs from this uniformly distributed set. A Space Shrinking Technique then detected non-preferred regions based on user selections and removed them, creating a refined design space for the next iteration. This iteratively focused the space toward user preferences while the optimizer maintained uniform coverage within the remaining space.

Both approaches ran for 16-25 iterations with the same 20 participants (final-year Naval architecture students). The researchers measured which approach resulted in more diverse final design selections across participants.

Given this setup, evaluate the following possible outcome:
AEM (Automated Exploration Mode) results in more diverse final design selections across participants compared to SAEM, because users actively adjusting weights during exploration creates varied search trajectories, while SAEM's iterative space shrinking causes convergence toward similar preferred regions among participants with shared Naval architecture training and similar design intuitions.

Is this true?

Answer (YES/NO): NO